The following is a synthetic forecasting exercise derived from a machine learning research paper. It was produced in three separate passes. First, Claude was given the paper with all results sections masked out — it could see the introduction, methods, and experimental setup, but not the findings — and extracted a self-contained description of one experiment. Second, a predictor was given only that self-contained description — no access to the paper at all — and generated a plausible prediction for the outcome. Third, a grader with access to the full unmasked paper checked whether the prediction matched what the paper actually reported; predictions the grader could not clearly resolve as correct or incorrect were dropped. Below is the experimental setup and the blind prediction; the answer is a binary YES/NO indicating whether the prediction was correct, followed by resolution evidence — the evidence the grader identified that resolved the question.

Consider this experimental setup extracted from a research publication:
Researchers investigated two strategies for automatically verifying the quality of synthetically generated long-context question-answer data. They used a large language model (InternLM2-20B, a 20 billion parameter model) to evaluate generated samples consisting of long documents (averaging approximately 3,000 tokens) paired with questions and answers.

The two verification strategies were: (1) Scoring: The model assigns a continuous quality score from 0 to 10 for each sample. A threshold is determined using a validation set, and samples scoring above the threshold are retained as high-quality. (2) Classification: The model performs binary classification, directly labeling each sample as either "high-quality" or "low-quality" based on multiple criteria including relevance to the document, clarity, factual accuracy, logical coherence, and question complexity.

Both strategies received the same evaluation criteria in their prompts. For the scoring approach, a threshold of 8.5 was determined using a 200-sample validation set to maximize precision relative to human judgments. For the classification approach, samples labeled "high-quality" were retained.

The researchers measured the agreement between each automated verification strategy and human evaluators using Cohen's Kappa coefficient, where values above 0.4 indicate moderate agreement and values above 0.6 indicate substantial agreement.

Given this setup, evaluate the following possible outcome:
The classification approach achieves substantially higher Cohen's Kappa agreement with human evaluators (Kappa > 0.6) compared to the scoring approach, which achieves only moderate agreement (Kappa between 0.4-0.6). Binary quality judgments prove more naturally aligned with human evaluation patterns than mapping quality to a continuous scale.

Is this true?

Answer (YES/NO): NO